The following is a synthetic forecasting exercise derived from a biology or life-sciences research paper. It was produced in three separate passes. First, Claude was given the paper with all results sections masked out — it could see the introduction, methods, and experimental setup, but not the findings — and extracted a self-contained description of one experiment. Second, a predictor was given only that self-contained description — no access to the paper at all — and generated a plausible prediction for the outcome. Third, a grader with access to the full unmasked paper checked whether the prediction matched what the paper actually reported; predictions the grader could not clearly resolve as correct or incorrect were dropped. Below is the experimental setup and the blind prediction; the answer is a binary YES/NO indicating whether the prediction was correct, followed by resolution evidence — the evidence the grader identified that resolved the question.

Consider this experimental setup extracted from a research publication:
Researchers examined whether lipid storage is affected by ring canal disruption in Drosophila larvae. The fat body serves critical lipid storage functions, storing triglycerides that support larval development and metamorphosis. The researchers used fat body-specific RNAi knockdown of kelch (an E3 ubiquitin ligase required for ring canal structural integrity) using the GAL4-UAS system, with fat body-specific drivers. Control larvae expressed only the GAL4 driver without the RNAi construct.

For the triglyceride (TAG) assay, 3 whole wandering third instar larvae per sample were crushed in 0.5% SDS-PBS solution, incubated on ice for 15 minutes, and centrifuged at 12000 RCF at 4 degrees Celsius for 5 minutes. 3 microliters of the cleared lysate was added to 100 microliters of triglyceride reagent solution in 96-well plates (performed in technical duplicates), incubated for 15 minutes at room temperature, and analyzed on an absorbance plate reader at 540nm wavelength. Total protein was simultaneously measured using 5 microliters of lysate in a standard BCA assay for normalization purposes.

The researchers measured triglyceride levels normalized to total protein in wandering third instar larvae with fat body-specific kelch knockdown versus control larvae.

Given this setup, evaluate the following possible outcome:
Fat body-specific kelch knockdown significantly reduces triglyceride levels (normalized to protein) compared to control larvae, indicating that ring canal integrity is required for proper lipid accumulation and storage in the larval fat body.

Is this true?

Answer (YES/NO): NO